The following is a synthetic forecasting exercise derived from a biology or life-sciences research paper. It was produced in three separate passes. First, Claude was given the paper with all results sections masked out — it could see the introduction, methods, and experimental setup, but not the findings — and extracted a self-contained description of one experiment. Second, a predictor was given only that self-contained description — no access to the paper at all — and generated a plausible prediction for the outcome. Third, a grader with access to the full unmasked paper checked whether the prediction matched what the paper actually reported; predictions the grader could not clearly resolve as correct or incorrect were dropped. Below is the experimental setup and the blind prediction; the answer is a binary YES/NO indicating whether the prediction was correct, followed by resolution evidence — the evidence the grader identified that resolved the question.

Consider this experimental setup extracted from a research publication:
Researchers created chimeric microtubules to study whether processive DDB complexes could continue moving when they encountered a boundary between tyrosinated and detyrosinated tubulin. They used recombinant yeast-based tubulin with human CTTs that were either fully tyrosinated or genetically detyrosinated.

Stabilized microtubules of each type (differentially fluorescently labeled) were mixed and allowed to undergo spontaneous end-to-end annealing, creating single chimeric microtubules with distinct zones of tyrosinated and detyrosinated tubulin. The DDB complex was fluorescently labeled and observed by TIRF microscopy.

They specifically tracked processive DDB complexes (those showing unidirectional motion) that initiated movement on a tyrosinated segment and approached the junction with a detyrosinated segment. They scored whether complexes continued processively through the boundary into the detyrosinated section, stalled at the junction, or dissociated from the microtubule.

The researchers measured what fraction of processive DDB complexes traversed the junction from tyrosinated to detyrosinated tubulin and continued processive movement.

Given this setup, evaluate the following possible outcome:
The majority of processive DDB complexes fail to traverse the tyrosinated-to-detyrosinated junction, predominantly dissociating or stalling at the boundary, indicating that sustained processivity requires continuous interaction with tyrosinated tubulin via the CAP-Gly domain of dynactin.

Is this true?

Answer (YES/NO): NO